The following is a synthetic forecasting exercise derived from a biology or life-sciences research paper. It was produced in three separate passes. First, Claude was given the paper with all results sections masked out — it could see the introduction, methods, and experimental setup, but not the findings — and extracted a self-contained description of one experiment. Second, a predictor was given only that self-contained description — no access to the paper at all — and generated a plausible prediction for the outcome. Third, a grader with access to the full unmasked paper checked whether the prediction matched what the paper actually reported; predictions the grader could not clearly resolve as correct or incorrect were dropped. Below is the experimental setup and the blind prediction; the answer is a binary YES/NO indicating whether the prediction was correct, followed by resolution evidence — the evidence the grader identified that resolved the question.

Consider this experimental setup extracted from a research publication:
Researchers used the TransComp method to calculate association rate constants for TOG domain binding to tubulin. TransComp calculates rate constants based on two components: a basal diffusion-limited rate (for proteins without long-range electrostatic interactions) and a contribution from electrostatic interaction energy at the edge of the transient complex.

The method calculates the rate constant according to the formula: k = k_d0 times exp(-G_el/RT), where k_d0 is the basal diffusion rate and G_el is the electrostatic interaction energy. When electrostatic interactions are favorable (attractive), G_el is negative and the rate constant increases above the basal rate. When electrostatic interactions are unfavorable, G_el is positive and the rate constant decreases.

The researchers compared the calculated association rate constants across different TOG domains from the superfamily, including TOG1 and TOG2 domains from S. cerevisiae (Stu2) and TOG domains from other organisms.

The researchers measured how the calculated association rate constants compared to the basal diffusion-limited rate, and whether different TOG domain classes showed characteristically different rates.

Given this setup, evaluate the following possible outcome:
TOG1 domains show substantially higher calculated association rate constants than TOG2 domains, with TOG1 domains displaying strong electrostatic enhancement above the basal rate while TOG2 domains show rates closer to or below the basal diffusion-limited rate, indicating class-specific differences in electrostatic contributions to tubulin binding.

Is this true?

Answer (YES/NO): NO